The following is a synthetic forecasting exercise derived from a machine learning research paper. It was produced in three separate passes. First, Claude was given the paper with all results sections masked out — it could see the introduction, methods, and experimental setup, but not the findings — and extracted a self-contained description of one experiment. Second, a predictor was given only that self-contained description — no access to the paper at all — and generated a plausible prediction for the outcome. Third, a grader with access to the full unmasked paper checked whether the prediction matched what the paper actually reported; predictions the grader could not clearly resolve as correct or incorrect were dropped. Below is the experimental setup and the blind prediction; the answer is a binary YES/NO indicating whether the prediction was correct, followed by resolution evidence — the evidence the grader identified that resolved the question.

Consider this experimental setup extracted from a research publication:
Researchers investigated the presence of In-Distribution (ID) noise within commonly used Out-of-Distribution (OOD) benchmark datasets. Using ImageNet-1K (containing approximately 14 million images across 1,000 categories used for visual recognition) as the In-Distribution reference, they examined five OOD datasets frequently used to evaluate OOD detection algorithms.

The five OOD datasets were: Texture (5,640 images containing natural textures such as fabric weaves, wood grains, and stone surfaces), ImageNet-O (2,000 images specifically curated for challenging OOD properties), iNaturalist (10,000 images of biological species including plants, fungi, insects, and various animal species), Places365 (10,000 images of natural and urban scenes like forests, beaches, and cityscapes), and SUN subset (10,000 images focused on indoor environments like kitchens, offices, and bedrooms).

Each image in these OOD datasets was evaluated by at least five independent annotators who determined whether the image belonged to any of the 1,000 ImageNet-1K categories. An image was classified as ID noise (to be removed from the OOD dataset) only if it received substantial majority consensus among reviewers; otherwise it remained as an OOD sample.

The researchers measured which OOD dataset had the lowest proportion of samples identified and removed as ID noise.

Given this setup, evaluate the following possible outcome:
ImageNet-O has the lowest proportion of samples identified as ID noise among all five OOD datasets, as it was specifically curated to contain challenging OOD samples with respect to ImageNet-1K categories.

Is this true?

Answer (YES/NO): NO